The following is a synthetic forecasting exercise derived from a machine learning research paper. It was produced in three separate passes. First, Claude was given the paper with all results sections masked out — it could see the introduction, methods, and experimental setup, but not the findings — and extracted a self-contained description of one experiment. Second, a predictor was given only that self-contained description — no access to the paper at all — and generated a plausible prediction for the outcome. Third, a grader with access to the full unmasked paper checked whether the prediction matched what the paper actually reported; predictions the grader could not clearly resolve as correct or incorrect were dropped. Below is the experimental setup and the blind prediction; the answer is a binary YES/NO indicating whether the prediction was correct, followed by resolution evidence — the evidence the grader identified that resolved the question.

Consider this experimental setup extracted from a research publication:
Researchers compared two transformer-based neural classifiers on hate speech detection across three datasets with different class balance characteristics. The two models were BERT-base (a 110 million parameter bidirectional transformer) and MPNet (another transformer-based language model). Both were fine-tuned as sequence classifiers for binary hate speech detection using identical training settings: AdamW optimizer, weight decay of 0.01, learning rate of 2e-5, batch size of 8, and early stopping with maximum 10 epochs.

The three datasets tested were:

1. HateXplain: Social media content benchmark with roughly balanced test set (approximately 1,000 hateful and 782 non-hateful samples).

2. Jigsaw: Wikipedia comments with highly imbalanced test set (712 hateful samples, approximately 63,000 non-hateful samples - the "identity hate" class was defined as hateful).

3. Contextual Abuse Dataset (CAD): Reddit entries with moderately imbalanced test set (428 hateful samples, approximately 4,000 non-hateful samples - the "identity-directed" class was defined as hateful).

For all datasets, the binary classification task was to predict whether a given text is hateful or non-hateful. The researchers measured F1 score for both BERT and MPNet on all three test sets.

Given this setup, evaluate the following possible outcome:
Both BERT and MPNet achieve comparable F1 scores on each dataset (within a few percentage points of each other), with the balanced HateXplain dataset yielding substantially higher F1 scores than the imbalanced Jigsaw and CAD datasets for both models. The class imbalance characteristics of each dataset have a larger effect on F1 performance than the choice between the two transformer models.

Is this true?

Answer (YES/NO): YES